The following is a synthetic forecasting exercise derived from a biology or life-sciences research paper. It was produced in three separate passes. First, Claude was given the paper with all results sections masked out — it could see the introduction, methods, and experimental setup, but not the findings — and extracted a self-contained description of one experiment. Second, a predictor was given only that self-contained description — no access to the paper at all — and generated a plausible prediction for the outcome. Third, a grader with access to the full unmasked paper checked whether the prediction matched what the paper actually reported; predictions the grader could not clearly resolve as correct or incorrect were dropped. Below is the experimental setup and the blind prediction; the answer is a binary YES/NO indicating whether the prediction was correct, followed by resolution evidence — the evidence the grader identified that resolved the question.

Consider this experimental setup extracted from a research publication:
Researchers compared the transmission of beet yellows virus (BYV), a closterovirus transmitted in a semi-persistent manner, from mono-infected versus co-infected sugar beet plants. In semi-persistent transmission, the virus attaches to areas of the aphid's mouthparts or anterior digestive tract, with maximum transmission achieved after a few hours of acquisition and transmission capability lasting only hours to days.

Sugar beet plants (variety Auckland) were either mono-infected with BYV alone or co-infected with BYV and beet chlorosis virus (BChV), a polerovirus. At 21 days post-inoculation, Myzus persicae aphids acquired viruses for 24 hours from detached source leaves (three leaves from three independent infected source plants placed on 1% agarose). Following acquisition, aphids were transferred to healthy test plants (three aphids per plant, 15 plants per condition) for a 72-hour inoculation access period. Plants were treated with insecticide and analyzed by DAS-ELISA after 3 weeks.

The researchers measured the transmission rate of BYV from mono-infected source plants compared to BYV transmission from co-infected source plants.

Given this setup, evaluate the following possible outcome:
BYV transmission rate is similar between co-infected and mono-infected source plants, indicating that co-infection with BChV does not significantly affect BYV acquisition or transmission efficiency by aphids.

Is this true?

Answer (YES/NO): YES